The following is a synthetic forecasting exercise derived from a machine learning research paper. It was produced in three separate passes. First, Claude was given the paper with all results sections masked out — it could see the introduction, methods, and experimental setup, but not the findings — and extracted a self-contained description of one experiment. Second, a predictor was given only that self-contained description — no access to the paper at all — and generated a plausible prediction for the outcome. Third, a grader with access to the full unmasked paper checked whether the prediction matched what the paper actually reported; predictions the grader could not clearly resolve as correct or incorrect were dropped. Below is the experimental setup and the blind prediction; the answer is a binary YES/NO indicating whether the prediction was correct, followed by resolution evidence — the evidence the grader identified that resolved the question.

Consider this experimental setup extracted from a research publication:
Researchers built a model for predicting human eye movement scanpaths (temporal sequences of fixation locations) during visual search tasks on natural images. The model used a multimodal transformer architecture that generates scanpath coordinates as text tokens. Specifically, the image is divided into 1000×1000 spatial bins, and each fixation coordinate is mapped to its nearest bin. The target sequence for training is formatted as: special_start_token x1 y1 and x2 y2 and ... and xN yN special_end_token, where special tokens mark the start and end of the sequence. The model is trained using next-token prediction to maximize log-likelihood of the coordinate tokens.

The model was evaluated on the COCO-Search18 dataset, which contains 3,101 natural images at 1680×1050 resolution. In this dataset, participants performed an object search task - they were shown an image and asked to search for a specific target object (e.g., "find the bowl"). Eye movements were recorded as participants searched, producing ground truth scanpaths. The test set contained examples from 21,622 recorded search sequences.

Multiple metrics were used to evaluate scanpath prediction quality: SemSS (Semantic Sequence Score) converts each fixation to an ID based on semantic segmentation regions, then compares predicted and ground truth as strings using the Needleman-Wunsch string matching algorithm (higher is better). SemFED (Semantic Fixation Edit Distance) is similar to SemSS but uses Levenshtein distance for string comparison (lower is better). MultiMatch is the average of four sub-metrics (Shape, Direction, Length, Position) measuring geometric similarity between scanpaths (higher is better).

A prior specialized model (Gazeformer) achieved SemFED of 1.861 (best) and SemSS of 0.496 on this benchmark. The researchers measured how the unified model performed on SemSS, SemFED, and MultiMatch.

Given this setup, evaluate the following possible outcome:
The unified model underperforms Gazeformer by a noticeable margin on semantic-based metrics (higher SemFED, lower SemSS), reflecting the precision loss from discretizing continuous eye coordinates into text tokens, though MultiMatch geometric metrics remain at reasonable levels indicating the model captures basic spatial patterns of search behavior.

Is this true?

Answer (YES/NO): NO